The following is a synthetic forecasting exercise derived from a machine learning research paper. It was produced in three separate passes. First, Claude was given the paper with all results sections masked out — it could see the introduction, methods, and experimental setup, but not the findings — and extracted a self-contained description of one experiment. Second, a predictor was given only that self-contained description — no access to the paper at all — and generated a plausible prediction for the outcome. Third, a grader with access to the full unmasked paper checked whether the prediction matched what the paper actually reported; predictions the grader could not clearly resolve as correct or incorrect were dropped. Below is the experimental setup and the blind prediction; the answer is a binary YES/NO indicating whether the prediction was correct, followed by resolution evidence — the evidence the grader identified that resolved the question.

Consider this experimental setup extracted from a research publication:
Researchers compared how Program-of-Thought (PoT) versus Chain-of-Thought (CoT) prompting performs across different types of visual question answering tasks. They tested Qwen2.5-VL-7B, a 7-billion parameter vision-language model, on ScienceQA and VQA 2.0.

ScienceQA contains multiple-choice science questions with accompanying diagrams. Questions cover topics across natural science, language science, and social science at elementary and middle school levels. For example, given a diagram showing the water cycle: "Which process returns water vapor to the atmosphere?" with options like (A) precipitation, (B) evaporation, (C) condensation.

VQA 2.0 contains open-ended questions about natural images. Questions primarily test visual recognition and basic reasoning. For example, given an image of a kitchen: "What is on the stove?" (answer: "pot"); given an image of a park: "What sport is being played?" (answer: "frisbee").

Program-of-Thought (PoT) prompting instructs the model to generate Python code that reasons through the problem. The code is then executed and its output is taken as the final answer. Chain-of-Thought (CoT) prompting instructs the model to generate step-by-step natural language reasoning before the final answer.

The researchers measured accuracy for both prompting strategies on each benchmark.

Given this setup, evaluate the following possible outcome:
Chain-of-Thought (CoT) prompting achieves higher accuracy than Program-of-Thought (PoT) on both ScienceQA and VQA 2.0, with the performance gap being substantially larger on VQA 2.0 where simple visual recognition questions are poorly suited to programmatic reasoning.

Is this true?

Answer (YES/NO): NO